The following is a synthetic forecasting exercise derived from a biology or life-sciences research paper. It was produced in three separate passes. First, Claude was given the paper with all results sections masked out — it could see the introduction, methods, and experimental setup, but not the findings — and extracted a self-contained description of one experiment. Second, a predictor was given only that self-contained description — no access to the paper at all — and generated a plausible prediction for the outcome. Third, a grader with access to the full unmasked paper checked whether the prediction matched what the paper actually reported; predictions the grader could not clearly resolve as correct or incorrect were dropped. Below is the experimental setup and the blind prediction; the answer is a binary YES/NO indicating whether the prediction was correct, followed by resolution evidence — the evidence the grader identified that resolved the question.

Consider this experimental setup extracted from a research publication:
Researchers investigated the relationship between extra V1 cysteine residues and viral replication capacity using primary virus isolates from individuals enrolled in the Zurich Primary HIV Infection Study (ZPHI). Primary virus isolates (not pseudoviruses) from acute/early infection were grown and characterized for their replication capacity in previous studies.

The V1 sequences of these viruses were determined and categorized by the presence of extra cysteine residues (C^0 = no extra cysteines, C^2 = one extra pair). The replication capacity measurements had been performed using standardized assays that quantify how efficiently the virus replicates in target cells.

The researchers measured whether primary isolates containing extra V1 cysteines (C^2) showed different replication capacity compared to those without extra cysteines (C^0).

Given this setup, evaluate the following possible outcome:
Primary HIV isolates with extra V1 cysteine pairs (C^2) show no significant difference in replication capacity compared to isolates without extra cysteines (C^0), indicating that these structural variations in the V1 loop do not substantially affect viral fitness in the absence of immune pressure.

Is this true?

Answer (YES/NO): YES